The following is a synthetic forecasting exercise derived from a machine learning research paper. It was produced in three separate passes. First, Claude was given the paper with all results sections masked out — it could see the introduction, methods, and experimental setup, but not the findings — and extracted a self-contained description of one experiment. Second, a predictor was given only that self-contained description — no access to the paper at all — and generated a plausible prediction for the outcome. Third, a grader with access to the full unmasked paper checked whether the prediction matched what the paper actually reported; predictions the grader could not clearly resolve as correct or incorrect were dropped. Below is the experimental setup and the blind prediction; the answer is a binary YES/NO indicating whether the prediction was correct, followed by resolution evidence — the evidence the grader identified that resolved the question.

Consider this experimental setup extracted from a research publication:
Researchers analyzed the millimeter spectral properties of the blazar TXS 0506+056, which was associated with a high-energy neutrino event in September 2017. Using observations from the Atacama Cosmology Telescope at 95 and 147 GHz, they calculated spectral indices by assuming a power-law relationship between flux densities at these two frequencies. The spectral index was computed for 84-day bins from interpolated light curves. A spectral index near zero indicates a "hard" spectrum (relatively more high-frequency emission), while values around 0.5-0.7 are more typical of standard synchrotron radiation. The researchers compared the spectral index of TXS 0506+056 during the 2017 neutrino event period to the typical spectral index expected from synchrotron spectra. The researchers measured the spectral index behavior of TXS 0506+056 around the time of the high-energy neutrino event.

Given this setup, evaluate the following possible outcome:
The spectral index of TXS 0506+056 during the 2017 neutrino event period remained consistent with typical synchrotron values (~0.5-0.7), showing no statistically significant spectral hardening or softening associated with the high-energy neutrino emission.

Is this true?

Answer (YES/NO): NO